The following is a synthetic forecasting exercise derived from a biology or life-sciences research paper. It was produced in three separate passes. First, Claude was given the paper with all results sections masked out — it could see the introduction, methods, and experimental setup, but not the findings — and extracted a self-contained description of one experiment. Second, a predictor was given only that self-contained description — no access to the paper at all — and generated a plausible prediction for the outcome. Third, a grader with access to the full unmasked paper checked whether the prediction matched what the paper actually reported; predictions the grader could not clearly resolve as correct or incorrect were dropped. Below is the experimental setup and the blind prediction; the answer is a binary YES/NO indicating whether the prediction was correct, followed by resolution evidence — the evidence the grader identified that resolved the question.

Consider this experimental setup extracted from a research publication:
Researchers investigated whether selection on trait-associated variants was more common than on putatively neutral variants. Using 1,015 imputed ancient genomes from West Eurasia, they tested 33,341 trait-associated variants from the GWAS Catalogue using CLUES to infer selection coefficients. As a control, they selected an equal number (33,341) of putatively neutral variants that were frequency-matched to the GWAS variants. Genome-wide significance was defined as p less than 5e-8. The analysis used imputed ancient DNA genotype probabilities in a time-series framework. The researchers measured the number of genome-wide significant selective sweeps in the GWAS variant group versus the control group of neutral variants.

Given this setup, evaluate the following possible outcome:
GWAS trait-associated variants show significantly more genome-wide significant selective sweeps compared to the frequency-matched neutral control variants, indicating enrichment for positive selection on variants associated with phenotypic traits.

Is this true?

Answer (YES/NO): YES